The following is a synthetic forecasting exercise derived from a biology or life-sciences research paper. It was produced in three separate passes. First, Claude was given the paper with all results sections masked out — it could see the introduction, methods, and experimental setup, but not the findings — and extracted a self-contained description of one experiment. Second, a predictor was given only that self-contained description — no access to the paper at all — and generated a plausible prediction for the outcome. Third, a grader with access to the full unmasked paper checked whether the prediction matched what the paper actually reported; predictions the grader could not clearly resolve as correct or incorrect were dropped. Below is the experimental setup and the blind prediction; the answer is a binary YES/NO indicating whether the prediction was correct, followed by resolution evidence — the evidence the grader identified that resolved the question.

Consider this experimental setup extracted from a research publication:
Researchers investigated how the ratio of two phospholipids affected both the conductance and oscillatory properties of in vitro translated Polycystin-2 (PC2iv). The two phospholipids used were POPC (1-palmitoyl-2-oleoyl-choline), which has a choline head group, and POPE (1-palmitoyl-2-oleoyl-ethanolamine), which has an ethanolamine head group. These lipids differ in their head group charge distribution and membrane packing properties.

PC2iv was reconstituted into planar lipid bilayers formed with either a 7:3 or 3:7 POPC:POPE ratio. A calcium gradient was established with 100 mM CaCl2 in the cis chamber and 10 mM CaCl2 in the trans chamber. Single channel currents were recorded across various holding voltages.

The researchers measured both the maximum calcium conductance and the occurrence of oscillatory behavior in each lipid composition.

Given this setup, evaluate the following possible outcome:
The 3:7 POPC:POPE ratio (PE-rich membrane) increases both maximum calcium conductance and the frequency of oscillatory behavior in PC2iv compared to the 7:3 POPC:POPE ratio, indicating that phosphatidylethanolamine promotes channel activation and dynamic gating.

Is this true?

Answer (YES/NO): NO